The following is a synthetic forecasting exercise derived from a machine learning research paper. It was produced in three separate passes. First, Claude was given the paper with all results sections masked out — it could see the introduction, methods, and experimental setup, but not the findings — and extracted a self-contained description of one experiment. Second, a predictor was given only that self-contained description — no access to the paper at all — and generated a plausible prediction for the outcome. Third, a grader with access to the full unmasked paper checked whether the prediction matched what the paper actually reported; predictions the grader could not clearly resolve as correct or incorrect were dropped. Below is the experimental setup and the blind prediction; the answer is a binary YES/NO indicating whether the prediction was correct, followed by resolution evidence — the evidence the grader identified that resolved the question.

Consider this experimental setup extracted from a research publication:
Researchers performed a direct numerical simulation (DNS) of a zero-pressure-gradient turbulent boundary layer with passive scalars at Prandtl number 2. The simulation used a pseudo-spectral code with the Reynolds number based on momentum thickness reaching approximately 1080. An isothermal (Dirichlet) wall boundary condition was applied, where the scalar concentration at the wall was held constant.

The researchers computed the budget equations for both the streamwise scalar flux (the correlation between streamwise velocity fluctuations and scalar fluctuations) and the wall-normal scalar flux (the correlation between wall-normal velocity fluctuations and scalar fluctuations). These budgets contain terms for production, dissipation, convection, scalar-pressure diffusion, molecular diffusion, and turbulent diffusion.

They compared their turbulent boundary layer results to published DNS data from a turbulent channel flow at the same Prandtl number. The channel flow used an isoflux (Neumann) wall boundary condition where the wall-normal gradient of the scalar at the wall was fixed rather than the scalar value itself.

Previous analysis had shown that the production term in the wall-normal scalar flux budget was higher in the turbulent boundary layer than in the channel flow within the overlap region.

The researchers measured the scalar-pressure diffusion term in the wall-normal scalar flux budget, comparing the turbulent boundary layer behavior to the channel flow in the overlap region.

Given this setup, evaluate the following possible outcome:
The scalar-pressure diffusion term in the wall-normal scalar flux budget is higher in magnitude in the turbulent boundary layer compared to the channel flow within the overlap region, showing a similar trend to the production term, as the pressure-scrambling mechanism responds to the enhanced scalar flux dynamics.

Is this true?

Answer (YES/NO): YES